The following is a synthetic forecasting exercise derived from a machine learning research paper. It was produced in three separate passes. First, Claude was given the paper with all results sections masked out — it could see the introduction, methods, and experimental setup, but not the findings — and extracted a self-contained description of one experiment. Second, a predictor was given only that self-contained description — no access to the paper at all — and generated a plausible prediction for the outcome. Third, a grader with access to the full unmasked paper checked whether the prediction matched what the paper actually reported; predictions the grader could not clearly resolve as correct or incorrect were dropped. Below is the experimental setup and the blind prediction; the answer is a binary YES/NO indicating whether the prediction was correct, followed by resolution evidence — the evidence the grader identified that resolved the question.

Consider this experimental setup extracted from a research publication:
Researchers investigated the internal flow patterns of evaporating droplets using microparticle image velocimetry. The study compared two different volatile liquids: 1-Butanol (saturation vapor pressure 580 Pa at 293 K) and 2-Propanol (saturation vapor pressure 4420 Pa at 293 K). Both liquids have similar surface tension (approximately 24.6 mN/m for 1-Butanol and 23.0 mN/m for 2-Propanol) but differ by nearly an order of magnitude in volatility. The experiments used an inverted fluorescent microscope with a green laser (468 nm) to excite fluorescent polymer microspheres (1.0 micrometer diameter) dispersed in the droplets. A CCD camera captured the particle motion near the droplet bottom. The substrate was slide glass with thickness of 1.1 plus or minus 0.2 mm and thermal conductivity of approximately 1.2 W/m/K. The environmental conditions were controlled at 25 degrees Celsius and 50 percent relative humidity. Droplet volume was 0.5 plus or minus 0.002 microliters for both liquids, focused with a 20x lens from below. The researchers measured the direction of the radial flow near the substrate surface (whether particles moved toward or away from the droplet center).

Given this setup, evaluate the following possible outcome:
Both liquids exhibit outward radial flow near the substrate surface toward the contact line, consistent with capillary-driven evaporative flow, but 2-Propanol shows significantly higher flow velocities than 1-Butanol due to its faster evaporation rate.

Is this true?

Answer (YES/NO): NO